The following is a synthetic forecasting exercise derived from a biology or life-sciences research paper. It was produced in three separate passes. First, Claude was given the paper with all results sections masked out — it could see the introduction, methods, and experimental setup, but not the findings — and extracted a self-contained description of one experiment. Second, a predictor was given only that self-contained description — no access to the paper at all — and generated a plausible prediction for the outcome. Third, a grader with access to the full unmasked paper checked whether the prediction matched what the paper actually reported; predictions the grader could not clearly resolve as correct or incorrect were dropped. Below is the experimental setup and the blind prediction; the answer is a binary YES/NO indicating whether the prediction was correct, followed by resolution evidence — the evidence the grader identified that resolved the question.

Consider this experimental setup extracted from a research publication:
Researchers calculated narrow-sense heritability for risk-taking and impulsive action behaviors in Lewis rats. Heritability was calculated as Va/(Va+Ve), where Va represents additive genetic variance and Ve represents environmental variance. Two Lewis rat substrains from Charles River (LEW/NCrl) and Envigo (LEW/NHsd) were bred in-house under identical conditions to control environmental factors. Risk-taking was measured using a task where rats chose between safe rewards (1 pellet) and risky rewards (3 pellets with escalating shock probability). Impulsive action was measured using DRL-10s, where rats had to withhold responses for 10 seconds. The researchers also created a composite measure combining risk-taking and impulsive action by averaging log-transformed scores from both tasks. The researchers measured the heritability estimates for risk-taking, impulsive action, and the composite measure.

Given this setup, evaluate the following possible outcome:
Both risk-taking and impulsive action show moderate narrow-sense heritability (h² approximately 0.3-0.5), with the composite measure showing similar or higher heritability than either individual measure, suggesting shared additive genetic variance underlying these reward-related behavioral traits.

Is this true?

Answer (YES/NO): NO